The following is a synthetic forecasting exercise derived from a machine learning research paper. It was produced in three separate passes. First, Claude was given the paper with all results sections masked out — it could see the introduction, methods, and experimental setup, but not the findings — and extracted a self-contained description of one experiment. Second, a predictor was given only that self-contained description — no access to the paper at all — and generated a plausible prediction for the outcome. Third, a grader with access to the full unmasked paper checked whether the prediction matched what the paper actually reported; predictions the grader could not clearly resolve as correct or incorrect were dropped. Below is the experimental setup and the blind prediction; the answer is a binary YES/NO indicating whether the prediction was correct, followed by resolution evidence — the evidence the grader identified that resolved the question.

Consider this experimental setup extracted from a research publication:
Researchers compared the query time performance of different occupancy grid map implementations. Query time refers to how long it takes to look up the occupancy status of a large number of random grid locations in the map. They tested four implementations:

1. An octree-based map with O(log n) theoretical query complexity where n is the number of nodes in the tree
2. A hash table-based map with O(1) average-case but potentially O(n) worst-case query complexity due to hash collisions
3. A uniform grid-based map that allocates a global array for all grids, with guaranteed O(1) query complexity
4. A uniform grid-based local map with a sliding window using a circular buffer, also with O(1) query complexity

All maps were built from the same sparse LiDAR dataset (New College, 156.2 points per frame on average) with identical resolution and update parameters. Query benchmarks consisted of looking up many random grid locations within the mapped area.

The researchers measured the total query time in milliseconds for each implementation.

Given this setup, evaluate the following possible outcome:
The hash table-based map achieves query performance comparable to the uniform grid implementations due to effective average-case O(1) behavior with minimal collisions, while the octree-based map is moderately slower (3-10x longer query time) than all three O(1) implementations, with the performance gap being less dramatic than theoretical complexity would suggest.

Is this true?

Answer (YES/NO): NO